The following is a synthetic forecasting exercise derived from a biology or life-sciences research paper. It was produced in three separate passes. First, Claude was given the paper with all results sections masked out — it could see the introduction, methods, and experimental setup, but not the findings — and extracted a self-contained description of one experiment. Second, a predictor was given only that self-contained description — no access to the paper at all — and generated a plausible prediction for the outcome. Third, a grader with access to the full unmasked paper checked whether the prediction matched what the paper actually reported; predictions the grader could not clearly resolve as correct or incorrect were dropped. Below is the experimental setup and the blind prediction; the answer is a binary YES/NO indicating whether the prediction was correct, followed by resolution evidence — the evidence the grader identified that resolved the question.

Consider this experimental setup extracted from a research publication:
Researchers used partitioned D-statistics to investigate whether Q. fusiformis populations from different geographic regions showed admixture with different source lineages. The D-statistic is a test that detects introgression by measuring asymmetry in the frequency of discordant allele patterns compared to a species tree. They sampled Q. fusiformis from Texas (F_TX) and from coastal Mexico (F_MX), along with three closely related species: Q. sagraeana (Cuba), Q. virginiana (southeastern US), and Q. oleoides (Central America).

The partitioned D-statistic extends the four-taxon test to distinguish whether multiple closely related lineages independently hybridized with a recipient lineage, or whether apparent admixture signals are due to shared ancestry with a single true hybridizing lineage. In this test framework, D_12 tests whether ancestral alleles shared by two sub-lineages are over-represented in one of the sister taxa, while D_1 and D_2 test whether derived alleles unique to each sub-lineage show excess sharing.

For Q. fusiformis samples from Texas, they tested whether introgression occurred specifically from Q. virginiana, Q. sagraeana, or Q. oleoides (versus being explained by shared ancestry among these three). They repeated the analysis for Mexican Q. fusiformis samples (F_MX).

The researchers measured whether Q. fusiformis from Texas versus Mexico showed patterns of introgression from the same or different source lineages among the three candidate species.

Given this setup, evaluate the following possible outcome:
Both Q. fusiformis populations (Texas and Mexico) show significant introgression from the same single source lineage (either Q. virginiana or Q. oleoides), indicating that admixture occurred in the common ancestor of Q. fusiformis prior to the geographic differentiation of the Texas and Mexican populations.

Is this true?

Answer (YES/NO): NO